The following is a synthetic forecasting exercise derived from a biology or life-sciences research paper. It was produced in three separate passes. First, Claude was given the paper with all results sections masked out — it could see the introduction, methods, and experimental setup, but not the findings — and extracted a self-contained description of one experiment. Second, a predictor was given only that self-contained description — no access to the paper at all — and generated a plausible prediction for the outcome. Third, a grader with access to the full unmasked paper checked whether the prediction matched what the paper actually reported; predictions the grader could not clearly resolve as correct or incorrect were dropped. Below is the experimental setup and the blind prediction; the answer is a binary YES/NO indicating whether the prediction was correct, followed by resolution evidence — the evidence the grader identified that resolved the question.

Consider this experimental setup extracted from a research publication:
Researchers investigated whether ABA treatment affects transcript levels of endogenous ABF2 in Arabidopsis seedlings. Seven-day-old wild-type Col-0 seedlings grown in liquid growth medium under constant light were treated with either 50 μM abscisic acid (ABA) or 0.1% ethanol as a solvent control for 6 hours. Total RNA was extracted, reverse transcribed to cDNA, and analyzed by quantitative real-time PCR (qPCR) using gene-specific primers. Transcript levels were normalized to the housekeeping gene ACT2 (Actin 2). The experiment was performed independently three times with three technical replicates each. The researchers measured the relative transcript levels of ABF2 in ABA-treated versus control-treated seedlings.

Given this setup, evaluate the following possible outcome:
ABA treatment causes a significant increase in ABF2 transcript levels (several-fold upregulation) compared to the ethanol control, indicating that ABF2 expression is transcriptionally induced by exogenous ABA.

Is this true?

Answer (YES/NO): NO